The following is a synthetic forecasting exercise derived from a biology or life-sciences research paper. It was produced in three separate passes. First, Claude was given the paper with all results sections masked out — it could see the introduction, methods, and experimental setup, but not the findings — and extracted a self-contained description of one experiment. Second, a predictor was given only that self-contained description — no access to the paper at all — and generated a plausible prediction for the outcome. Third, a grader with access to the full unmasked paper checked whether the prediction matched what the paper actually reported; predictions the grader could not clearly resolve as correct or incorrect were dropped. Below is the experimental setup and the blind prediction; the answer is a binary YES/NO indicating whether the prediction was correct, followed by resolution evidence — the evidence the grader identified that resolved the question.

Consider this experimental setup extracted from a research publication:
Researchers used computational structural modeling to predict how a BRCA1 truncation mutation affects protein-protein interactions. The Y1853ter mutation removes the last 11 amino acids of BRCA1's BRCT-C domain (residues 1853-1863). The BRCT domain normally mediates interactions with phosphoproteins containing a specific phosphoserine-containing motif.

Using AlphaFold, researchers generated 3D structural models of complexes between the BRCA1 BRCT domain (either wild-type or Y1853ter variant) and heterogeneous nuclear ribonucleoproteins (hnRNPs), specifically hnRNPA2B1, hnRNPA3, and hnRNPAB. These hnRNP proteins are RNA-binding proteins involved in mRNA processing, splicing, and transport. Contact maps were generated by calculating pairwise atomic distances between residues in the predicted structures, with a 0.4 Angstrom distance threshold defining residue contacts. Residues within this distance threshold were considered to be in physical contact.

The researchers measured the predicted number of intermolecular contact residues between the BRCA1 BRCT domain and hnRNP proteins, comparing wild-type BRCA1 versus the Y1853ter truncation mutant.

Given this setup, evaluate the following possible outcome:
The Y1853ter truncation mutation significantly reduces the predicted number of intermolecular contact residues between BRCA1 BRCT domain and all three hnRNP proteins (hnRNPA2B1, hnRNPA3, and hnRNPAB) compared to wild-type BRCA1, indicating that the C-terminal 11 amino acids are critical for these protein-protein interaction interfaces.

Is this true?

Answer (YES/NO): NO